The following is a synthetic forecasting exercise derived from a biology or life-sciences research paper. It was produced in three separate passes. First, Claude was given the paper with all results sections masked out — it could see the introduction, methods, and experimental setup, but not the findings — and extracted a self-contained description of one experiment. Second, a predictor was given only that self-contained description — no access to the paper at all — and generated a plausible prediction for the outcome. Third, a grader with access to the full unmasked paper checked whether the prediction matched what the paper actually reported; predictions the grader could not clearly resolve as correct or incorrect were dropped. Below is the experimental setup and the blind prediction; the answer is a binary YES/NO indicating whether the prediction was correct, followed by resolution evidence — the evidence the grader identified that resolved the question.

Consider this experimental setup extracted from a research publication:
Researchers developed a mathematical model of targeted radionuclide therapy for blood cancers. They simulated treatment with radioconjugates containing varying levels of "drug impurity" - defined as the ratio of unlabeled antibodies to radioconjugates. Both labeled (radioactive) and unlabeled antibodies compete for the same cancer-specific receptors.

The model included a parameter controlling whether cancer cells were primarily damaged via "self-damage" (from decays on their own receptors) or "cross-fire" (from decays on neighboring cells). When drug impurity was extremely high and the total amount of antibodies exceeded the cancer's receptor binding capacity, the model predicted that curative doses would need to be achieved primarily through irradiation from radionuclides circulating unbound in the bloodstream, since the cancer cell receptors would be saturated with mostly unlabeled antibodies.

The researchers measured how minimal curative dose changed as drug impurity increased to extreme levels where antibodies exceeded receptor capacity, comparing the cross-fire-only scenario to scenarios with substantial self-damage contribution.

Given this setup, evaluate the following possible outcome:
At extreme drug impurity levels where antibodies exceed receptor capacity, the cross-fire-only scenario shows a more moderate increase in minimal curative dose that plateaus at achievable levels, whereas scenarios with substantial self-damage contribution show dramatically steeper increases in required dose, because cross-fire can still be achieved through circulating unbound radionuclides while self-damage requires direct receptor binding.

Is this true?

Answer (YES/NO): NO